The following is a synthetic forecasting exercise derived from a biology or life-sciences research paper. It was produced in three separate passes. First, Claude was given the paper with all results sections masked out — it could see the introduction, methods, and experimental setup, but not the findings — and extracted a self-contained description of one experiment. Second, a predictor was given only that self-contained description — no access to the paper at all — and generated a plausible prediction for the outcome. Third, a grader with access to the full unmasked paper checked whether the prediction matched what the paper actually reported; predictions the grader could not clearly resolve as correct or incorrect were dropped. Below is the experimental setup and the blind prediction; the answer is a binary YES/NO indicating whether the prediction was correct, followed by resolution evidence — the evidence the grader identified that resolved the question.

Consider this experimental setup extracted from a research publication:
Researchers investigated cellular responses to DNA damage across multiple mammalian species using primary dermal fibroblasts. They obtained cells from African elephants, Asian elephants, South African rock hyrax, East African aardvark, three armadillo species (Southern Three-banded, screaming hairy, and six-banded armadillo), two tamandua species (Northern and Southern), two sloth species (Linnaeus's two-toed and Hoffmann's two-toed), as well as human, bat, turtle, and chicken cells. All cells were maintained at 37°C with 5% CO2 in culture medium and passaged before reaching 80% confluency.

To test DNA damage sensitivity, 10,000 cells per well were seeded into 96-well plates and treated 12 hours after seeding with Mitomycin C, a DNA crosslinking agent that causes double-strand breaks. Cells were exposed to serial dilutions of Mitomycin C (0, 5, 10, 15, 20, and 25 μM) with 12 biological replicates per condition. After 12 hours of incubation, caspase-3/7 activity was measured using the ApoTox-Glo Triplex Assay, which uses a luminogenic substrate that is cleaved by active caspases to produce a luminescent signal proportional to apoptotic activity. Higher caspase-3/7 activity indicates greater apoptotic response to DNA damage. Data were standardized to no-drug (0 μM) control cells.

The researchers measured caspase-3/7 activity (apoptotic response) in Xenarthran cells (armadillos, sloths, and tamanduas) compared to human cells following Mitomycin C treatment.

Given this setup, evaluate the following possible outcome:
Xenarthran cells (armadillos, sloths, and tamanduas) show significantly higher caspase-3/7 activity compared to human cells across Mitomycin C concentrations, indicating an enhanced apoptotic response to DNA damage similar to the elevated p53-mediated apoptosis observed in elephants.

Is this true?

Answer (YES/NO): NO